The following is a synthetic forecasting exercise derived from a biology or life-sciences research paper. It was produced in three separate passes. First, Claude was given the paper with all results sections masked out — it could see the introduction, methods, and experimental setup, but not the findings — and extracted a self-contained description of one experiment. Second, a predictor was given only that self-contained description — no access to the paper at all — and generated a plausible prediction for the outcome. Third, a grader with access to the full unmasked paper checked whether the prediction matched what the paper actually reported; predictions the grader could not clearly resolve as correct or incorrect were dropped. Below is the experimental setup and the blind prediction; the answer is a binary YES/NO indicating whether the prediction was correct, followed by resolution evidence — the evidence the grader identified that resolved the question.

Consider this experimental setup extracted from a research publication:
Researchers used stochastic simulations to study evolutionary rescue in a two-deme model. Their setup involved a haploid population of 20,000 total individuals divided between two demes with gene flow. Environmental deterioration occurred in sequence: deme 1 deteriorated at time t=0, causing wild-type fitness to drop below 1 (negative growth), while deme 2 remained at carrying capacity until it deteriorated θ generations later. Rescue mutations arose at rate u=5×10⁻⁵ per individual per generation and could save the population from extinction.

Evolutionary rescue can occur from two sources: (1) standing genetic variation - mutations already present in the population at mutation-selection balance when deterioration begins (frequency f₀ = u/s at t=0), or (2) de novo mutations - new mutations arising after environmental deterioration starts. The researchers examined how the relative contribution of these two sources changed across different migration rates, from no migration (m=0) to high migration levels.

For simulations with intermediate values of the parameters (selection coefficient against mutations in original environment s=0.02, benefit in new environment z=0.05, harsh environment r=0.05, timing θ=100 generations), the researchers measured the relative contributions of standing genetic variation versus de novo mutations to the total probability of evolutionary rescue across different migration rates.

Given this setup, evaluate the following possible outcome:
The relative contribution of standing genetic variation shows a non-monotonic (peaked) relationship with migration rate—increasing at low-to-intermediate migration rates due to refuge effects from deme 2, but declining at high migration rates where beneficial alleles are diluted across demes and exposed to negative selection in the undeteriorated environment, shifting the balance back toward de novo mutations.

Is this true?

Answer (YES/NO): NO